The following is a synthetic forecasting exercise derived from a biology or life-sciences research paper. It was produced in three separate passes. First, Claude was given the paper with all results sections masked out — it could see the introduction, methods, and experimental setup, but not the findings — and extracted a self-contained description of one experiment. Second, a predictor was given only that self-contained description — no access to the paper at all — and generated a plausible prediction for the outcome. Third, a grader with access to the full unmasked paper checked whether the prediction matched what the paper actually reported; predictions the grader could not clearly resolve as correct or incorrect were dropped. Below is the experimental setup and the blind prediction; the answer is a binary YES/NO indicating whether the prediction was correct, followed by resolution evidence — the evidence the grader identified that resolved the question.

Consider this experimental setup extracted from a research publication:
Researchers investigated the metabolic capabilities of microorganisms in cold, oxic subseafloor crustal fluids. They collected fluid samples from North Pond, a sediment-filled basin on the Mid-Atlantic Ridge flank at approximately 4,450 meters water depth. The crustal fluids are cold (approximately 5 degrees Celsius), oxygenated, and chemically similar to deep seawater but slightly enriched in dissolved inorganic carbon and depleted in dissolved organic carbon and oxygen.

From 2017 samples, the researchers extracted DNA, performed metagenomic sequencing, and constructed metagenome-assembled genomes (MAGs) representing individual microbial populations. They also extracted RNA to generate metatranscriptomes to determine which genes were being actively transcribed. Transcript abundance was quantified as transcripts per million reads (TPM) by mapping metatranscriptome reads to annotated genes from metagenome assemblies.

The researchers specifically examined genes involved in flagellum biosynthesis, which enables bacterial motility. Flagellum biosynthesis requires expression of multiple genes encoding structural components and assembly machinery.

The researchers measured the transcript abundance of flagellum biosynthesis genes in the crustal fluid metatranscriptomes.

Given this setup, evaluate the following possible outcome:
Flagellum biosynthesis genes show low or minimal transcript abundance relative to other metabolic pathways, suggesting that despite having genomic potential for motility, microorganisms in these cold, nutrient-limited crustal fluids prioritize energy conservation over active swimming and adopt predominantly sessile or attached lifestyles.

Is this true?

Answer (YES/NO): NO